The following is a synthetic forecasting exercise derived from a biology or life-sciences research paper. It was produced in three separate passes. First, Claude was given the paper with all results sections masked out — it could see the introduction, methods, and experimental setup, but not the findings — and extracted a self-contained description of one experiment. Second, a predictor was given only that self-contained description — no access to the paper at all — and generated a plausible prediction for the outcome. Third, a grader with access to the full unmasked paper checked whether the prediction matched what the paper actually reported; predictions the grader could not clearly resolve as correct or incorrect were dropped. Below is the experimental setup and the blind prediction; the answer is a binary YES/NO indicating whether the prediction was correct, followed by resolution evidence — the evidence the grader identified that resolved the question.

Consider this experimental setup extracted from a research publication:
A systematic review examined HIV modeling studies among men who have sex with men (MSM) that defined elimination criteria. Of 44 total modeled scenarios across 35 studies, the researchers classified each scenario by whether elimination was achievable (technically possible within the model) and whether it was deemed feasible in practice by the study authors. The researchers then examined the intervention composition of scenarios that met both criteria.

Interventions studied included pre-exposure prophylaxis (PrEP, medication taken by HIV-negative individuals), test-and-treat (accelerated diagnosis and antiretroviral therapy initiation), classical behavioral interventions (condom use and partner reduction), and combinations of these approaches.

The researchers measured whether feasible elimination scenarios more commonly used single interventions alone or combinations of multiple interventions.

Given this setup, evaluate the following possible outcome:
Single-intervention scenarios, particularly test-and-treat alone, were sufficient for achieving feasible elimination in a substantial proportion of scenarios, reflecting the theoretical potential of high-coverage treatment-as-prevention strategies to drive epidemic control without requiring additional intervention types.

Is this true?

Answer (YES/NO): NO